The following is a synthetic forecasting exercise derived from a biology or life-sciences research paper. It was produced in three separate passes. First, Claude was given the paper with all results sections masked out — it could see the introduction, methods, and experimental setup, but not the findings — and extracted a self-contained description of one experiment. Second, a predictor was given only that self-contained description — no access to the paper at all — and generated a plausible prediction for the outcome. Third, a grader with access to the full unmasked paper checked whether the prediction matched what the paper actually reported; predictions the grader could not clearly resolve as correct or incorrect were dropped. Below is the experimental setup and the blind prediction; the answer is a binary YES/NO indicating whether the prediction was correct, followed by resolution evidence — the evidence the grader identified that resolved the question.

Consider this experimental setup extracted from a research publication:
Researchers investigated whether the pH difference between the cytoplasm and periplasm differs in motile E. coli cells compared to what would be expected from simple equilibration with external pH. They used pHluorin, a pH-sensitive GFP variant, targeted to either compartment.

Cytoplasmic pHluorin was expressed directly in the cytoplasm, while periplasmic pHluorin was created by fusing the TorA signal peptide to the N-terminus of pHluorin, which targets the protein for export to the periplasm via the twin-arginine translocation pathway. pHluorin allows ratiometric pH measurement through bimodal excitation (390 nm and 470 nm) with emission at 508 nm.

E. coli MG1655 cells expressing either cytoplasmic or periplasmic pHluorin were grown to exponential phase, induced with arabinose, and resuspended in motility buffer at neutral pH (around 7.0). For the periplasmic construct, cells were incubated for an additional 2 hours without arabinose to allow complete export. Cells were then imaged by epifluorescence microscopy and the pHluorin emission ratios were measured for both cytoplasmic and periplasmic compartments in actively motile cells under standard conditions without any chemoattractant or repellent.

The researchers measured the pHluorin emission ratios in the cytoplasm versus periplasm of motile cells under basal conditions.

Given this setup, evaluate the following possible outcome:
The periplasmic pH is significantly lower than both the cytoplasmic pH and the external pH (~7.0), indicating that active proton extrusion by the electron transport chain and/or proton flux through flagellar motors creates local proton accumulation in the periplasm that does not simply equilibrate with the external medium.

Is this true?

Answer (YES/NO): NO